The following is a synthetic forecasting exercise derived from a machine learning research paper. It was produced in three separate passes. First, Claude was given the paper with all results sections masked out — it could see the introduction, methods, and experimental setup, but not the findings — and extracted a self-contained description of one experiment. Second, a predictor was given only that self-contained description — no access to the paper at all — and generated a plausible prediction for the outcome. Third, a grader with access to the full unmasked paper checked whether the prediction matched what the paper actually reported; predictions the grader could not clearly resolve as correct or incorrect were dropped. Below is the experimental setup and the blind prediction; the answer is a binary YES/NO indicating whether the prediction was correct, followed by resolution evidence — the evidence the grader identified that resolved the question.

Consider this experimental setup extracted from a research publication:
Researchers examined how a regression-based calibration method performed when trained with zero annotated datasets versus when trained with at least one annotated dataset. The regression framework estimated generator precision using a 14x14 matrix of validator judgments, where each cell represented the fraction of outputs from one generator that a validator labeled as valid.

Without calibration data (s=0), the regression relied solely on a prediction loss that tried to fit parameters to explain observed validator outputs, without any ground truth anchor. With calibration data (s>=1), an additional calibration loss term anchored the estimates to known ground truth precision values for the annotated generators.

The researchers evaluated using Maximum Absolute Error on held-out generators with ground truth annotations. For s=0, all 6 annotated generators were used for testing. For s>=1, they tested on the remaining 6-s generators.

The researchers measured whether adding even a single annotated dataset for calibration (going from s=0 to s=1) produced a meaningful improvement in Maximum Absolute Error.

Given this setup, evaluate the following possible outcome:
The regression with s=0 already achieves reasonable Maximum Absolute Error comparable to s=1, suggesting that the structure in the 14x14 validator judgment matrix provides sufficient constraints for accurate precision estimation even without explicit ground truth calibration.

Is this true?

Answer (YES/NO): NO